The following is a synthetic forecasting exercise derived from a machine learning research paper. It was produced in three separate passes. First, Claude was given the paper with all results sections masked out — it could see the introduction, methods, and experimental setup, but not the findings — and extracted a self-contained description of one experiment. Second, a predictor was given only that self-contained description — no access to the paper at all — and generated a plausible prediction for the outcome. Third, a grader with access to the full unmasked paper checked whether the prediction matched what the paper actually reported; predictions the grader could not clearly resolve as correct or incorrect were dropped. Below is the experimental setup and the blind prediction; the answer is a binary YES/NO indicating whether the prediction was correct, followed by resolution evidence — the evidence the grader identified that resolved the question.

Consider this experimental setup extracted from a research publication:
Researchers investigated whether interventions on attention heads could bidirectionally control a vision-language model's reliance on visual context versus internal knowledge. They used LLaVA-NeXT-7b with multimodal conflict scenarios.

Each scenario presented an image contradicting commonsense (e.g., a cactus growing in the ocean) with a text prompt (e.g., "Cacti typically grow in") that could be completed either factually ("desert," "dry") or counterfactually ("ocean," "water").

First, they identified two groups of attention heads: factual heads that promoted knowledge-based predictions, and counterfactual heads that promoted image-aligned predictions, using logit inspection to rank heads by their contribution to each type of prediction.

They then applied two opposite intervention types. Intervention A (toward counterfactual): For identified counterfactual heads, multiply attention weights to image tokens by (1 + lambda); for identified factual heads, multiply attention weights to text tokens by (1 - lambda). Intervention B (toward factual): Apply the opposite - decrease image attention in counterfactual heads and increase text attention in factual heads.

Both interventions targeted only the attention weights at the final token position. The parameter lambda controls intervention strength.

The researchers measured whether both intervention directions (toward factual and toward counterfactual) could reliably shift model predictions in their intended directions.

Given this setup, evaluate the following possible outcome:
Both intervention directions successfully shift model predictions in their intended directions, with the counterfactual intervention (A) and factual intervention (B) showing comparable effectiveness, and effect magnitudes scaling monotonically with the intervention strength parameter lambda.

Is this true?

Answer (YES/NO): NO